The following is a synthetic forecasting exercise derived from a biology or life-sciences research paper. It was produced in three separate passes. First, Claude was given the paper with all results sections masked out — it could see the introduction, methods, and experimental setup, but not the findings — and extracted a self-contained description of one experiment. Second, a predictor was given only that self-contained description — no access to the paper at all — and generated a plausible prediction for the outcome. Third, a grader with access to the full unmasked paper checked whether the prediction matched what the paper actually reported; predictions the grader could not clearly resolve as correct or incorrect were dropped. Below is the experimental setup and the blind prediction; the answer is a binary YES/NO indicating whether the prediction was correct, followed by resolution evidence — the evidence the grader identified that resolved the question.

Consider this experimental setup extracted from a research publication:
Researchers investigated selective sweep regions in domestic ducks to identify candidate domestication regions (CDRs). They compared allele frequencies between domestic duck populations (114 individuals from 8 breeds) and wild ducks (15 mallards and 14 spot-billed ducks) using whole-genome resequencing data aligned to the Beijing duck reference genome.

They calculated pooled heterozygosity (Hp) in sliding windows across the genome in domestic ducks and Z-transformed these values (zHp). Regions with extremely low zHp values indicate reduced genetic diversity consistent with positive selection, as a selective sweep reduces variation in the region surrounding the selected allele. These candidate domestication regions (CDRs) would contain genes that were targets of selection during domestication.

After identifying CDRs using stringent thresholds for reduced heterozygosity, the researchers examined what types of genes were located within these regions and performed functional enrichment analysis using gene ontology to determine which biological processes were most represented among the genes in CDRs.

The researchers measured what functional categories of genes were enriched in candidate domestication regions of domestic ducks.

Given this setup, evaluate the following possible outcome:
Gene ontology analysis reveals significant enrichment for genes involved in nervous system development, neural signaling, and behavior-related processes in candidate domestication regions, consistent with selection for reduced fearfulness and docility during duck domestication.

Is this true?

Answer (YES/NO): NO